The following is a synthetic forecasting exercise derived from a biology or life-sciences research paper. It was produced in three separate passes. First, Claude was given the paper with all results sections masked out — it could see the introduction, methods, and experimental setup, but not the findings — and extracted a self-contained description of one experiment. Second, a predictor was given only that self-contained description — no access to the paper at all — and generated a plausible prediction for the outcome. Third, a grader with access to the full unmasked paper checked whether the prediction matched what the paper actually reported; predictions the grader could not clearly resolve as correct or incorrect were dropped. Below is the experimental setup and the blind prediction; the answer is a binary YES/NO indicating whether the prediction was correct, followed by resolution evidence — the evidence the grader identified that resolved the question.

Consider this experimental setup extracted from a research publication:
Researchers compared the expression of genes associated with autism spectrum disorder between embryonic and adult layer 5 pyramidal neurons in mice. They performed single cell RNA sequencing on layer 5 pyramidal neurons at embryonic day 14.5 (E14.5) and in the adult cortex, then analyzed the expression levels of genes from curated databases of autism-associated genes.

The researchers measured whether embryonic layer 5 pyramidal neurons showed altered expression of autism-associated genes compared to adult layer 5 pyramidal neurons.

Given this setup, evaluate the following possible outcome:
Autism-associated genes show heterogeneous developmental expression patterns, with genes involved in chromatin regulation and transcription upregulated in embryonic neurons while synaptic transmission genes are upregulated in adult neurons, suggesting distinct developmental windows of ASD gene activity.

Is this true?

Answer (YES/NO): NO